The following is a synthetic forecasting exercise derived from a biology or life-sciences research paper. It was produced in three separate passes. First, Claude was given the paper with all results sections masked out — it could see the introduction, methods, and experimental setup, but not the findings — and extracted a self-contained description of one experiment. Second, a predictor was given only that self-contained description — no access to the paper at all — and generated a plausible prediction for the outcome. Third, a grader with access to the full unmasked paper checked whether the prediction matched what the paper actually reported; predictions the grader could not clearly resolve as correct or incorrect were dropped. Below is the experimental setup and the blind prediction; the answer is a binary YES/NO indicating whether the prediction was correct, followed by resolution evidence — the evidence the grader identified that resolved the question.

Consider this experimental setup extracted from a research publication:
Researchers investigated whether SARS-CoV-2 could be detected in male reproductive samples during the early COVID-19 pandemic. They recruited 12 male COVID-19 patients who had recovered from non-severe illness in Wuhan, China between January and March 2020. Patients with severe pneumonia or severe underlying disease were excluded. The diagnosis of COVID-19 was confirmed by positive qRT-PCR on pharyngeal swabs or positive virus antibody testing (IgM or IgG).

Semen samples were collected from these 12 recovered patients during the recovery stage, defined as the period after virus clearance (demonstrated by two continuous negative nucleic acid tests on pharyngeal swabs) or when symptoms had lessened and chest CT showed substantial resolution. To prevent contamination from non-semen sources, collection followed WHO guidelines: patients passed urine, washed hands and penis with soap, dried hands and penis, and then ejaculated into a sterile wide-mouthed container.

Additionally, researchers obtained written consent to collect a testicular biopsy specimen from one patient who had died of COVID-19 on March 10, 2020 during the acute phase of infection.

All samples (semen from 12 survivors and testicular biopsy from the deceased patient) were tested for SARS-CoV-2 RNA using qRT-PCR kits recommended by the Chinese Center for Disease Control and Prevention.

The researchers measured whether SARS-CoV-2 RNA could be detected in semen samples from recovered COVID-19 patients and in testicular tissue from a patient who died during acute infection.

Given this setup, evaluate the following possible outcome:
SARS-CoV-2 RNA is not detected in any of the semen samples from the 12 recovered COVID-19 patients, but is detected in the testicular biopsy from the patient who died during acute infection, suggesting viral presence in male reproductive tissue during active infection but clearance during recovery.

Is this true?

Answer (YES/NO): NO